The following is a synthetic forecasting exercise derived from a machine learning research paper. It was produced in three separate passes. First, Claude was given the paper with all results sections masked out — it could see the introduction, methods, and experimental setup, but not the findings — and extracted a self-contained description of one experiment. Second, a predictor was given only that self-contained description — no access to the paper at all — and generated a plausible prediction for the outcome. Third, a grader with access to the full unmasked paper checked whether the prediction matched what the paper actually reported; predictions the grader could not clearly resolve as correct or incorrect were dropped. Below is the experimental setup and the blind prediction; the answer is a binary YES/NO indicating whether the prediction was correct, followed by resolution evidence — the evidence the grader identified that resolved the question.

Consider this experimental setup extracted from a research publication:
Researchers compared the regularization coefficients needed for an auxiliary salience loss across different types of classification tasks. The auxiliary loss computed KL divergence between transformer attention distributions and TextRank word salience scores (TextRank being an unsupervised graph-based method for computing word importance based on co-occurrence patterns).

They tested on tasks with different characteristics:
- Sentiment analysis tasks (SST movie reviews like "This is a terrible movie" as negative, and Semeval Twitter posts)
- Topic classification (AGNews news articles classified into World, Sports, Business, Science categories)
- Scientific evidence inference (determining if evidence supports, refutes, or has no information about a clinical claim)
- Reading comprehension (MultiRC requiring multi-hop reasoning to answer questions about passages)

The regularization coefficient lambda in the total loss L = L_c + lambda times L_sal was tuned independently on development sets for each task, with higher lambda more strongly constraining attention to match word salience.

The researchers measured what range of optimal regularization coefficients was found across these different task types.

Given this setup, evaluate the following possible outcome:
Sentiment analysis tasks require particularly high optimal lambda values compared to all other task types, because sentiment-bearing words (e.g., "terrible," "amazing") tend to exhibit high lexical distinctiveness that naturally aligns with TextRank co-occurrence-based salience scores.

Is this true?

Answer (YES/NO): NO